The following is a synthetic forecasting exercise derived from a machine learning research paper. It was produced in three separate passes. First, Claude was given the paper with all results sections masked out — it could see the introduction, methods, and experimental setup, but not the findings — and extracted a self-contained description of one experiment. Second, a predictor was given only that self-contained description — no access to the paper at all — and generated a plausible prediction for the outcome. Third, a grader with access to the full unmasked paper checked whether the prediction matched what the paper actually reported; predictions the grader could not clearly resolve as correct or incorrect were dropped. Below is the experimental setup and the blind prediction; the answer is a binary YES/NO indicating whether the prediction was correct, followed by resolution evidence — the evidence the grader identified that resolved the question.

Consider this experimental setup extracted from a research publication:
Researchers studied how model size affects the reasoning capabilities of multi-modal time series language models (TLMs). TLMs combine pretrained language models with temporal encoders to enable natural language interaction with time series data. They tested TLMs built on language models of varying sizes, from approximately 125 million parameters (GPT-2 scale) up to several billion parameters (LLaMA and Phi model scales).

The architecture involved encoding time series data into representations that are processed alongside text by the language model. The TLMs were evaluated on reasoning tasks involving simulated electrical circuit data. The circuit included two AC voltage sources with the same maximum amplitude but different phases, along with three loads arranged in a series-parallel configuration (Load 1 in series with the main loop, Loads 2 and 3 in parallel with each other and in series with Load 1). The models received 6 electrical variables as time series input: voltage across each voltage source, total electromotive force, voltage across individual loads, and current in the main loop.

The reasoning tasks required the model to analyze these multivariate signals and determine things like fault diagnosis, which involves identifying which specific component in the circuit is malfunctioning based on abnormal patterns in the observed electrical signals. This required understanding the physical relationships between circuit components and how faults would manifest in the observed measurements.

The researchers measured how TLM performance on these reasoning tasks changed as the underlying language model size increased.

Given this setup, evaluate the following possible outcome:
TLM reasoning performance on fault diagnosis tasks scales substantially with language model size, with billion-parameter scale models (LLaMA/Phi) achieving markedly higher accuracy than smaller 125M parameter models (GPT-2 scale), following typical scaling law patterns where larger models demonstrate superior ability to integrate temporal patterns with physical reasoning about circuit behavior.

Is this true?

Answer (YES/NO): NO